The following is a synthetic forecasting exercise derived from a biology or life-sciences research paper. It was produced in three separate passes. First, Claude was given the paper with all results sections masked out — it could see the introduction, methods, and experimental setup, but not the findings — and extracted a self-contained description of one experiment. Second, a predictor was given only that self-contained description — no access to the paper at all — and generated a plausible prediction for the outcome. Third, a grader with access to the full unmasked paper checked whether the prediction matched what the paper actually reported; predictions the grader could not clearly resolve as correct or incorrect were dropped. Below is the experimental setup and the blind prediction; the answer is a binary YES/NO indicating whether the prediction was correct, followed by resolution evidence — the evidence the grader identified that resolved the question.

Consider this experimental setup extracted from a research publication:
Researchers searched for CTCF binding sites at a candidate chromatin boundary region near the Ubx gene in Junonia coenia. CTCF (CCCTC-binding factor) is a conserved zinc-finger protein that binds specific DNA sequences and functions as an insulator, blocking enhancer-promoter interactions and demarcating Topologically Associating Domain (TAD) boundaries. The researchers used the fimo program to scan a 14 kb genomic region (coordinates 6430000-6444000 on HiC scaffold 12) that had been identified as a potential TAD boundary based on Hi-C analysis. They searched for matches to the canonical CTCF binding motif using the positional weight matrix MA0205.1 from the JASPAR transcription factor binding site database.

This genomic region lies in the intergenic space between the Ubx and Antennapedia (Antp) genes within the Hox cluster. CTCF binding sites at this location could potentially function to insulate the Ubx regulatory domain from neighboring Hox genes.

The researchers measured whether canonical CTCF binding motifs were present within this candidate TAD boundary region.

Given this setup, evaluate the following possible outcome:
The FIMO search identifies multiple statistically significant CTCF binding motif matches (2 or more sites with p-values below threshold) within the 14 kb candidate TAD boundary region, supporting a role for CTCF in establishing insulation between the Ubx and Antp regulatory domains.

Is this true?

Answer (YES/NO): YES